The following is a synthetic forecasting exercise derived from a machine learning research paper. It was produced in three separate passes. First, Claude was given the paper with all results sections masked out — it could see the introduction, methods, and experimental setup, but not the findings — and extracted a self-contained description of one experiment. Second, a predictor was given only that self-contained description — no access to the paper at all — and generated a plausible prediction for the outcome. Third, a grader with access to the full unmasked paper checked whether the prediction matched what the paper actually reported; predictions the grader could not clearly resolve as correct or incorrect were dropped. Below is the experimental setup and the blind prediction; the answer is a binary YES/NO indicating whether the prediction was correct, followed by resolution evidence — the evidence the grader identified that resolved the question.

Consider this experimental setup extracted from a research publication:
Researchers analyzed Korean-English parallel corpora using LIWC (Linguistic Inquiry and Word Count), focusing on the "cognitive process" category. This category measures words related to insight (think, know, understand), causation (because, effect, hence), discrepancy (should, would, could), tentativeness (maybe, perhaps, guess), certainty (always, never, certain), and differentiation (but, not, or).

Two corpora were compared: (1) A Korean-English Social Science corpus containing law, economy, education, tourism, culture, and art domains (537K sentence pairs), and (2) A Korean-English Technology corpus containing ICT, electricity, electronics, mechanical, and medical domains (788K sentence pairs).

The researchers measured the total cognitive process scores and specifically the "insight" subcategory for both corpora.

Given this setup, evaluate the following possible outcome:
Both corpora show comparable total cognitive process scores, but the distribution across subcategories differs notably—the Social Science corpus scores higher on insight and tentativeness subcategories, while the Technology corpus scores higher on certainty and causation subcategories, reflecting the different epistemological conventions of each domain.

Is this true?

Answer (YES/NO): NO